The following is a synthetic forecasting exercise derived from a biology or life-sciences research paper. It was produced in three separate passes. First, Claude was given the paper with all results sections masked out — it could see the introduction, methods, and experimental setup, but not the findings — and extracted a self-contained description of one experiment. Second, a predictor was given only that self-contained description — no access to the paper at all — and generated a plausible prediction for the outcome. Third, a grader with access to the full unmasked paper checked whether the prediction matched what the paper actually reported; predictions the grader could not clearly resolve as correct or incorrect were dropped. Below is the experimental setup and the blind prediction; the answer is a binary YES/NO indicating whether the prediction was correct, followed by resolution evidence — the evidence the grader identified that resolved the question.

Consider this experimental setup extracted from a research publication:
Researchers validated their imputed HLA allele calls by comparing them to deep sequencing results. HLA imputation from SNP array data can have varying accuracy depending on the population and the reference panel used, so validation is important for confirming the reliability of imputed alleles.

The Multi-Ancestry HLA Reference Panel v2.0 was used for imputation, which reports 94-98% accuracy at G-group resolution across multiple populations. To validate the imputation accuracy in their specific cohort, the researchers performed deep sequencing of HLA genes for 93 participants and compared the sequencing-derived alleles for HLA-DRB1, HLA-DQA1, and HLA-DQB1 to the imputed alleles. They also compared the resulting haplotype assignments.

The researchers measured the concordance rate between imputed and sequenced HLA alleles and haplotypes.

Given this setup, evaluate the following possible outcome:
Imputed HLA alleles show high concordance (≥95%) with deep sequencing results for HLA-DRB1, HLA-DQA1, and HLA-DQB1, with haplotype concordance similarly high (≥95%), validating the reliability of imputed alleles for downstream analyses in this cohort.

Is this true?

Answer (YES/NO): YES